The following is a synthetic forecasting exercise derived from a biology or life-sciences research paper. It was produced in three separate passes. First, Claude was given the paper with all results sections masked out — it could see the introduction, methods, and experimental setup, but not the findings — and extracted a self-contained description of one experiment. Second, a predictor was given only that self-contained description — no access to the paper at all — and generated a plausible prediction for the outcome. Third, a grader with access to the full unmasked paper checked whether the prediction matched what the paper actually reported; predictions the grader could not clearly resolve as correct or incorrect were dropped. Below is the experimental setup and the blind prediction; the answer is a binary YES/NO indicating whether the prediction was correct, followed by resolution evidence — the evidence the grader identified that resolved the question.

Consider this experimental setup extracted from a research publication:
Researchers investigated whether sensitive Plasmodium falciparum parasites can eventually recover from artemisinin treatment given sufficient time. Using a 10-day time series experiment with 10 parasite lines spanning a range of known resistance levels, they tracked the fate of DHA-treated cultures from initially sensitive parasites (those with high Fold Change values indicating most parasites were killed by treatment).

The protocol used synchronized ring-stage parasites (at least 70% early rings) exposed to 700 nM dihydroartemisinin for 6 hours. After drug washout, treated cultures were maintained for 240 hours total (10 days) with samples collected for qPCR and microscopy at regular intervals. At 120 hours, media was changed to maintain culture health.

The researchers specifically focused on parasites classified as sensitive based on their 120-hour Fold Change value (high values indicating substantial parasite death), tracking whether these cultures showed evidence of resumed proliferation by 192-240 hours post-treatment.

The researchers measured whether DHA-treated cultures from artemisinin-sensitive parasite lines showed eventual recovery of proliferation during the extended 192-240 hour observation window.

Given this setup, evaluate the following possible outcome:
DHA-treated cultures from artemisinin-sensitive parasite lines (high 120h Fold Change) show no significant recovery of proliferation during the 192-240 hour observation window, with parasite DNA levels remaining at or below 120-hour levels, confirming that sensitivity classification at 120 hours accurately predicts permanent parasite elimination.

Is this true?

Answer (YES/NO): NO